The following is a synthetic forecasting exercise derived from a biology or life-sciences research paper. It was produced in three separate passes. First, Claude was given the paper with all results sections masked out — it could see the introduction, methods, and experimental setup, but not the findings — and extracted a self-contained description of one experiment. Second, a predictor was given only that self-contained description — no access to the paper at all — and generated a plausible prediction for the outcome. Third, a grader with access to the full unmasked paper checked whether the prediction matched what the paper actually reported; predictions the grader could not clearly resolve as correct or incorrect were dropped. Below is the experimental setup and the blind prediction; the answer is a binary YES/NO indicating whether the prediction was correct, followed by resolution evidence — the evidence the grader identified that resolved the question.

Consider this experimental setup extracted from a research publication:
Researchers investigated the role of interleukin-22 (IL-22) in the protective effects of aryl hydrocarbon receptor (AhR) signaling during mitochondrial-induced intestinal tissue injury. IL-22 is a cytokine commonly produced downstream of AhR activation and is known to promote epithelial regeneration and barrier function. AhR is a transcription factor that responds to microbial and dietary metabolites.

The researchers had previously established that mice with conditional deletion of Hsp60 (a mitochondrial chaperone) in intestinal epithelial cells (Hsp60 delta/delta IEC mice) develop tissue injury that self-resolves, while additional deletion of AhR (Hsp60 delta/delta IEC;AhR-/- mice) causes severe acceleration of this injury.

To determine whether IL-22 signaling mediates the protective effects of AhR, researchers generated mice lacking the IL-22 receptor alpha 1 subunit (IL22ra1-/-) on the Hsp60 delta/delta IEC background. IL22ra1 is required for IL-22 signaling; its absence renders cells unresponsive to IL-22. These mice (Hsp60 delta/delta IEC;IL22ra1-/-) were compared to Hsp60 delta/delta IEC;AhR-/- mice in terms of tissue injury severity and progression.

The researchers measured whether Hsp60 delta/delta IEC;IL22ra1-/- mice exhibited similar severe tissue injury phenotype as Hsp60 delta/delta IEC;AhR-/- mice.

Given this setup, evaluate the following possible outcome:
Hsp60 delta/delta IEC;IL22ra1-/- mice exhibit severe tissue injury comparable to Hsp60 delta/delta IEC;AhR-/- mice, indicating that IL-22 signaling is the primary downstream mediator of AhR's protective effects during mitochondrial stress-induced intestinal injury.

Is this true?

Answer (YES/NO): NO